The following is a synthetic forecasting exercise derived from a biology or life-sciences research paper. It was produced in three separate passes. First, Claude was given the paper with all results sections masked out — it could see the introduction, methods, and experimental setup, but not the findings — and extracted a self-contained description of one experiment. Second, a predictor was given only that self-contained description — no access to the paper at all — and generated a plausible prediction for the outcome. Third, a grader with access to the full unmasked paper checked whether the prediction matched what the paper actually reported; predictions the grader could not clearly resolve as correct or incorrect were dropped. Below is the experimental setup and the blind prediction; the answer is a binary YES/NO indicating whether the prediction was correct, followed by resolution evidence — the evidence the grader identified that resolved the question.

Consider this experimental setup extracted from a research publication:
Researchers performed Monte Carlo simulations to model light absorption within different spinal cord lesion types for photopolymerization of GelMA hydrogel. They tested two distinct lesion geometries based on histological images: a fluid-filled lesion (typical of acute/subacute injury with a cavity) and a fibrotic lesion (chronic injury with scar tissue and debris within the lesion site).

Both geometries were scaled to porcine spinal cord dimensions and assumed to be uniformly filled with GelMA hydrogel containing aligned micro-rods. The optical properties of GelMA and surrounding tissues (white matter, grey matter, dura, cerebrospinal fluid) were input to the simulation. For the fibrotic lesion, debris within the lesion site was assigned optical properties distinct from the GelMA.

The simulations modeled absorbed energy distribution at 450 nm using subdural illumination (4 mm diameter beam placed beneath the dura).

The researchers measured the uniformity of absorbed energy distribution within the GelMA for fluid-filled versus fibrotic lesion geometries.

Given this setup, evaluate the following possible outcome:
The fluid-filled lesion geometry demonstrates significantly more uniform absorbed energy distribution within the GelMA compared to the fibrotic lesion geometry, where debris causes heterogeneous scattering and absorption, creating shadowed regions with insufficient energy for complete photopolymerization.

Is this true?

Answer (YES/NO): NO